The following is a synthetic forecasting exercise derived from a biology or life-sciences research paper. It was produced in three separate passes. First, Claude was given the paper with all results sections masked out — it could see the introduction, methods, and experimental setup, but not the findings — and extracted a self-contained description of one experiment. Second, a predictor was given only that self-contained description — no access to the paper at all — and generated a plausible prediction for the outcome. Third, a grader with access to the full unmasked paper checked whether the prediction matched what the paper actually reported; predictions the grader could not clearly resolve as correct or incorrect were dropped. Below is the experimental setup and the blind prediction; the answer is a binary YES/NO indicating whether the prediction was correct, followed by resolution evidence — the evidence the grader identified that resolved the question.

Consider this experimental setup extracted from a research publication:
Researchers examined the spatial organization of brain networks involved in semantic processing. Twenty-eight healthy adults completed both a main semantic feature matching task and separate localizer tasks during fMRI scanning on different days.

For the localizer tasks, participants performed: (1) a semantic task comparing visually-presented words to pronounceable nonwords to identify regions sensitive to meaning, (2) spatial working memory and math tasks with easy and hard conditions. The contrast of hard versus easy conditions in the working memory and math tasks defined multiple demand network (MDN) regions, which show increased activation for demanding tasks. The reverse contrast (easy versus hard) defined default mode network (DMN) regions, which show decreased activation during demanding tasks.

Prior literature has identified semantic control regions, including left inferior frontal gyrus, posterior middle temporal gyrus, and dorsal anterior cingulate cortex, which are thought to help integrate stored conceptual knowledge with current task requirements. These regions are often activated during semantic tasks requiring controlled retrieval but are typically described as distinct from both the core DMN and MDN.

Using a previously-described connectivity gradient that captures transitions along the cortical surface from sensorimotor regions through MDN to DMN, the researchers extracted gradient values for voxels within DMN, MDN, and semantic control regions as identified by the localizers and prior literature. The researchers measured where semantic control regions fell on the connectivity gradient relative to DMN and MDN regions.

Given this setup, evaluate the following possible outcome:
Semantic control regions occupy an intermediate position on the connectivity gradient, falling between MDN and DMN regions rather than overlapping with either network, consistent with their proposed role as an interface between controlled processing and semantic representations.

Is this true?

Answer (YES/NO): NO